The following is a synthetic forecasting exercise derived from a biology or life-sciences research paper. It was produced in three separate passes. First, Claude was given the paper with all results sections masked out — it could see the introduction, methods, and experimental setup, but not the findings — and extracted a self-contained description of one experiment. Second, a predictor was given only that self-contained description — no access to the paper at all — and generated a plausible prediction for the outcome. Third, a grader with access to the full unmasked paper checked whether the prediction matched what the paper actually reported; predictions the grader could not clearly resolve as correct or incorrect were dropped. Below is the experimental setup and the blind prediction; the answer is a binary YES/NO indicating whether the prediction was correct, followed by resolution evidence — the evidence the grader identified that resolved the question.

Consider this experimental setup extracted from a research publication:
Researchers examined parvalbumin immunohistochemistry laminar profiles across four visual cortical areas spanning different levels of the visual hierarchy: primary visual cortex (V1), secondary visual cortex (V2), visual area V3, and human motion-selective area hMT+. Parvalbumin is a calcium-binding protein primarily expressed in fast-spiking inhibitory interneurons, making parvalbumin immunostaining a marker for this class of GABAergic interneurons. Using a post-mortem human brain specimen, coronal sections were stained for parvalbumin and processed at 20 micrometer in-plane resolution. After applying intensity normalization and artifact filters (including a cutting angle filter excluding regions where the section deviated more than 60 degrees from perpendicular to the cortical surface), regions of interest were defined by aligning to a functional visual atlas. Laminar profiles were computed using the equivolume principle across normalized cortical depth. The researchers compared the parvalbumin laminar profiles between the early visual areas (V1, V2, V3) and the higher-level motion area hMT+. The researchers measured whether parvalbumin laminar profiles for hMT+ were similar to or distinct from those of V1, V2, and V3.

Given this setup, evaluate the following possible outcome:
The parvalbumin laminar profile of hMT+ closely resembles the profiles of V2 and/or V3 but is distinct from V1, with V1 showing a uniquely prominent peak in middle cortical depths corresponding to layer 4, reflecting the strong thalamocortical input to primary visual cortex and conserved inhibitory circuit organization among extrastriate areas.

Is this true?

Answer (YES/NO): NO